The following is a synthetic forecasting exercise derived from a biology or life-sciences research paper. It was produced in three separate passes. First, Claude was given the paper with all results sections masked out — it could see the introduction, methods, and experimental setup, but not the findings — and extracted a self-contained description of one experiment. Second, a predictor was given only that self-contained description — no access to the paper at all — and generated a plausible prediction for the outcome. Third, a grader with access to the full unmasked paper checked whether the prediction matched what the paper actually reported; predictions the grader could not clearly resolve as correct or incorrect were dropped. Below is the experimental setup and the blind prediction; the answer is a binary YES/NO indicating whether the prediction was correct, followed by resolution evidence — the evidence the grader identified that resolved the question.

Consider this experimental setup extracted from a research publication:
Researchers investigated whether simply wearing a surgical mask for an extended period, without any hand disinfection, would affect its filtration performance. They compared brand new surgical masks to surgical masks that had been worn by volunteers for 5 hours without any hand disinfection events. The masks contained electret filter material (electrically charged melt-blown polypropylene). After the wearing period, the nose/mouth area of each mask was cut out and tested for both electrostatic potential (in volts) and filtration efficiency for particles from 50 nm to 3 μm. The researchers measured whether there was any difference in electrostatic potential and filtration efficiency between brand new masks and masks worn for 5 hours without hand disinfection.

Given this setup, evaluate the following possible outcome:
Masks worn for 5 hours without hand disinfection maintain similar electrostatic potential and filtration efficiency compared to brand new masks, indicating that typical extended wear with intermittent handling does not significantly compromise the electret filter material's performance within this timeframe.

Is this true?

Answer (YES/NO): YES